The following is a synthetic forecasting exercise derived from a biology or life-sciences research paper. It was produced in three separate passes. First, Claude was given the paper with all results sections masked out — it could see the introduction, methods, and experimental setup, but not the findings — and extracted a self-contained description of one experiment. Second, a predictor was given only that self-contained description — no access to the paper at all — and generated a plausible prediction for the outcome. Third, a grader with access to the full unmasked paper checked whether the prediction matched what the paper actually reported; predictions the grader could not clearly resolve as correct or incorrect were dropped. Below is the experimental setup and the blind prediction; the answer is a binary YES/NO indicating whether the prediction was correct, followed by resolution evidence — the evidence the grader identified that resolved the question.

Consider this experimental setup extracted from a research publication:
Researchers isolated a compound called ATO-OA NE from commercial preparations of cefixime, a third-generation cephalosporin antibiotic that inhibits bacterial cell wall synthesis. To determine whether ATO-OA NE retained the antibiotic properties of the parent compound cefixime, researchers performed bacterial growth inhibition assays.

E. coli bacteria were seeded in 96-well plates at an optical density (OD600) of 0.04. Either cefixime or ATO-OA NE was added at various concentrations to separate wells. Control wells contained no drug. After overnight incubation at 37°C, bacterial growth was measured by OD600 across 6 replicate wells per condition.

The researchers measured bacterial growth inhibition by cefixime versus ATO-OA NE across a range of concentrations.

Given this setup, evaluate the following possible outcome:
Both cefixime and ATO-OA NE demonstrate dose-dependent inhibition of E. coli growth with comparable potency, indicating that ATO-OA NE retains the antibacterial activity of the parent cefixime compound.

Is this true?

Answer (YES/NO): NO